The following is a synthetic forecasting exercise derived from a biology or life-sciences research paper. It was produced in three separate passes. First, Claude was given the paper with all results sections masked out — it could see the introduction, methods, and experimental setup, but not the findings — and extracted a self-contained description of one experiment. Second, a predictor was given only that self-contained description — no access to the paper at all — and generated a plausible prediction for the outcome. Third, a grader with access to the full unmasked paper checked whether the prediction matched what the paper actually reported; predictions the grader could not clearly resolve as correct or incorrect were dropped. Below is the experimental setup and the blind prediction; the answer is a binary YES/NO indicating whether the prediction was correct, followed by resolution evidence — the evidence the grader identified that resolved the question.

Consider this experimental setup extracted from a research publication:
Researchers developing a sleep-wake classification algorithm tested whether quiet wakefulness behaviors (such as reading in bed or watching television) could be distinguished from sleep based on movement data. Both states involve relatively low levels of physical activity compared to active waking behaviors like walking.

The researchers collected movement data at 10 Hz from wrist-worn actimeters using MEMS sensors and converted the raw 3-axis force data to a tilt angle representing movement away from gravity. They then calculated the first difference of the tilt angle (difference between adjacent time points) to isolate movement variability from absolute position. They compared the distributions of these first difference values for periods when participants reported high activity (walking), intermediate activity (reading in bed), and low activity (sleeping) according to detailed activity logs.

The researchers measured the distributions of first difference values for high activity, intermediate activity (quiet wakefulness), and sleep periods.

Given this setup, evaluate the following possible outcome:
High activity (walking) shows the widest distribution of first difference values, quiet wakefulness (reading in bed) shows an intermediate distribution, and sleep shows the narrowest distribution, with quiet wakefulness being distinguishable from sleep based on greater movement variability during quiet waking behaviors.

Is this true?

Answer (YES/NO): YES